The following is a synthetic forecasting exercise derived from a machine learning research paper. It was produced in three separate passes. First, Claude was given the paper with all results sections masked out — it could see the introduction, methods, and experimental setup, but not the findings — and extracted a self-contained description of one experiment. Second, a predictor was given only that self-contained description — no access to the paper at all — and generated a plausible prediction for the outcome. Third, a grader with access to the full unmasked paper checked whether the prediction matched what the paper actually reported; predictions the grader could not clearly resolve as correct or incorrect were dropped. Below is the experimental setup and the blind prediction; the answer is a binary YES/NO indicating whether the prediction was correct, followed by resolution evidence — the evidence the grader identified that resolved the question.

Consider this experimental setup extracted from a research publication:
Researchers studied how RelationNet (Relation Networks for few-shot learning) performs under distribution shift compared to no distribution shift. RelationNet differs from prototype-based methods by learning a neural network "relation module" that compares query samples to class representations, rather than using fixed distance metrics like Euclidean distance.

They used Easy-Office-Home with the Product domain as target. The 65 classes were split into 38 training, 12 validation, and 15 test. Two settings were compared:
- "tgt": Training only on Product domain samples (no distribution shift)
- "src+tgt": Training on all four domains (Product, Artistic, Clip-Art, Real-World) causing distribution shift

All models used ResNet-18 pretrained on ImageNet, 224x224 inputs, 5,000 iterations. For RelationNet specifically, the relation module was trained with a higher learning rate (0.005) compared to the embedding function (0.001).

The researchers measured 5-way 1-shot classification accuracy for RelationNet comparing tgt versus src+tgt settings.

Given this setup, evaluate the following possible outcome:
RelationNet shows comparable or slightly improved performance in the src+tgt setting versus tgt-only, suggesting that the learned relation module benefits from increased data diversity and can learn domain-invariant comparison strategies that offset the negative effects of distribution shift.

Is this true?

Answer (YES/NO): YES